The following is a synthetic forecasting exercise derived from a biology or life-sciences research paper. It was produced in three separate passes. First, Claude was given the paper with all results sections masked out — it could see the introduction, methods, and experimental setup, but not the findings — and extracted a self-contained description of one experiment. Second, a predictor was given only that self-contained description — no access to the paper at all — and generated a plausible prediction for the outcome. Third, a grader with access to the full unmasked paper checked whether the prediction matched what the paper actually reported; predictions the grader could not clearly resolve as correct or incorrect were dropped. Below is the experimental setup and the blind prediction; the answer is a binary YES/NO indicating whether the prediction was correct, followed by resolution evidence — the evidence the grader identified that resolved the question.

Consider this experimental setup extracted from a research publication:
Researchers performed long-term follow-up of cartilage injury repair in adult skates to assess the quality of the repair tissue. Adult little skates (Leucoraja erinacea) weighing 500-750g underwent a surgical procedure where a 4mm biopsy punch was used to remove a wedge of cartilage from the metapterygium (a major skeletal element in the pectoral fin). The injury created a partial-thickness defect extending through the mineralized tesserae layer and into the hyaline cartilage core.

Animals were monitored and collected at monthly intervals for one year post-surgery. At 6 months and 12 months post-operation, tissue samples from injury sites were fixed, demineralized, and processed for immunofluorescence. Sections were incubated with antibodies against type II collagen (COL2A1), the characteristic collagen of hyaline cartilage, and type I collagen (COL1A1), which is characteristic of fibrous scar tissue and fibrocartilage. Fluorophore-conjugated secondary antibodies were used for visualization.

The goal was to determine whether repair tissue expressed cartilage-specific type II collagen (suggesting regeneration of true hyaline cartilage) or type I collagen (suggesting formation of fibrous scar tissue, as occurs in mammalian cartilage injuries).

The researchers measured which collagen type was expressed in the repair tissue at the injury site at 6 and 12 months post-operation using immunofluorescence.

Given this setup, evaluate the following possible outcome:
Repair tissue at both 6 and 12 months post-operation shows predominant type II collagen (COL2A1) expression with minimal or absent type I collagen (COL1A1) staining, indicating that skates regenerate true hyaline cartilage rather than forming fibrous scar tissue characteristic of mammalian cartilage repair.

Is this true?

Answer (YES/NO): YES